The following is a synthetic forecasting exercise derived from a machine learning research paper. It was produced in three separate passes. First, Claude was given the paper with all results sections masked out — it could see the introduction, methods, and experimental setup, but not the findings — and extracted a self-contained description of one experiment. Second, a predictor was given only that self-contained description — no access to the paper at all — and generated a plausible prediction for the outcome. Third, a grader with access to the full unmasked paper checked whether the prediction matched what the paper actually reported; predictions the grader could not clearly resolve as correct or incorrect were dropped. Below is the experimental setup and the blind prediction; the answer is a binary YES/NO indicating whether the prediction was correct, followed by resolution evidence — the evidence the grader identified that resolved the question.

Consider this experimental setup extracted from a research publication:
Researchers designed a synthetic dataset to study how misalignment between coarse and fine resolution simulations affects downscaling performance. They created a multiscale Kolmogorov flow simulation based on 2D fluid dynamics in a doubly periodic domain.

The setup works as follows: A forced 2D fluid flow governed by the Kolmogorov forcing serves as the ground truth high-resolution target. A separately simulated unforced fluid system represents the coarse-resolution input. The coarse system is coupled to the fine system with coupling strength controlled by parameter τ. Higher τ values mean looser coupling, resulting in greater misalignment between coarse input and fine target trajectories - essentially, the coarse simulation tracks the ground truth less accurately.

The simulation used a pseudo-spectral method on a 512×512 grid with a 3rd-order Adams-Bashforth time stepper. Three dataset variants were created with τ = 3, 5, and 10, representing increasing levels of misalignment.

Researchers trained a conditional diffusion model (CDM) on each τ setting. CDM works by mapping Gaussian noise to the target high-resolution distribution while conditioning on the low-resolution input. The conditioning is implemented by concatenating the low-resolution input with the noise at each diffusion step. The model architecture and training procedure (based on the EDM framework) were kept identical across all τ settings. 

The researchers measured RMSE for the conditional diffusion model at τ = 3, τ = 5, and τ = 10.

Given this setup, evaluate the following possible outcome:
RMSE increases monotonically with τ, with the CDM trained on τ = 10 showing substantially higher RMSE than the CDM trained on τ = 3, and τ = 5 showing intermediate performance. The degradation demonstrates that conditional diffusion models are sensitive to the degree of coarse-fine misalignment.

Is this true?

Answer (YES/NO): NO